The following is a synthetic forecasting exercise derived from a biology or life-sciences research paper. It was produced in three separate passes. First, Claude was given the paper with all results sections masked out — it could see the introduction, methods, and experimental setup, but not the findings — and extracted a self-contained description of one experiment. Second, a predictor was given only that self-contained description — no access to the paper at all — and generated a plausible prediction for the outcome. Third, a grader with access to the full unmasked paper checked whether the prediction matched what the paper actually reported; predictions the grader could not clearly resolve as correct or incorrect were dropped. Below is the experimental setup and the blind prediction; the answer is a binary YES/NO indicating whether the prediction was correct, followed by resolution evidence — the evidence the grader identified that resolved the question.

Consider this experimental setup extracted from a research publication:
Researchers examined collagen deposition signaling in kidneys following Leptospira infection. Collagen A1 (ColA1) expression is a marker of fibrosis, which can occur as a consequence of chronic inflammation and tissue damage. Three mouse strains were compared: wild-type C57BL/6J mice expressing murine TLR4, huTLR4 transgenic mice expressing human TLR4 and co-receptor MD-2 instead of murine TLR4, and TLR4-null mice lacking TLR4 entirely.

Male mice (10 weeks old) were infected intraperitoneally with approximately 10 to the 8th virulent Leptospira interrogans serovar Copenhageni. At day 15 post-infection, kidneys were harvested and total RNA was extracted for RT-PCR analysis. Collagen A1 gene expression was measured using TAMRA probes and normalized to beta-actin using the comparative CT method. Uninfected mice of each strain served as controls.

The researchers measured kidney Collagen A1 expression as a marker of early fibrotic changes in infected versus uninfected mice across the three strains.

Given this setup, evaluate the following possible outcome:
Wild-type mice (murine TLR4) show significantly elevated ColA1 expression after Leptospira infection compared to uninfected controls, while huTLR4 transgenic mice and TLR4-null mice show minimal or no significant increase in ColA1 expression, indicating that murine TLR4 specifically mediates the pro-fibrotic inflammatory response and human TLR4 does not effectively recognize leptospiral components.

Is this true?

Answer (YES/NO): NO